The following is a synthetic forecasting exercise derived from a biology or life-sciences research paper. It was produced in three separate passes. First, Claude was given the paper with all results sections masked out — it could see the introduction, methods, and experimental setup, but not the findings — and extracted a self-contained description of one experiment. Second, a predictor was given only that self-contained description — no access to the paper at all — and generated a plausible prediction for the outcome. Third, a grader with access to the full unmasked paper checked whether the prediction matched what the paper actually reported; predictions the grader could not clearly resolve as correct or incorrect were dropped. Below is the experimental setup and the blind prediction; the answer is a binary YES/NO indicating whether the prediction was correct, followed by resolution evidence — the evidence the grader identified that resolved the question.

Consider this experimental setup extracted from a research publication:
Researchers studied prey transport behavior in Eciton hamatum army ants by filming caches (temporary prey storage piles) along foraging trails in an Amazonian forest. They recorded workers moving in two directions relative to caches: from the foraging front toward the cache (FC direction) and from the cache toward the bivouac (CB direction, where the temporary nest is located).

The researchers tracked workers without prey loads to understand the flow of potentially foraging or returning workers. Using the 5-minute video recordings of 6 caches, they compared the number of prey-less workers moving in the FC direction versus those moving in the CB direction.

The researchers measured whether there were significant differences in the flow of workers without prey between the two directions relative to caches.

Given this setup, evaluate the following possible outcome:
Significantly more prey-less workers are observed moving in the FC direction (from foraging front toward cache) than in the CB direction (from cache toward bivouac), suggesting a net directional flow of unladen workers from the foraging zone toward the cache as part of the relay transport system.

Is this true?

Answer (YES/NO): NO